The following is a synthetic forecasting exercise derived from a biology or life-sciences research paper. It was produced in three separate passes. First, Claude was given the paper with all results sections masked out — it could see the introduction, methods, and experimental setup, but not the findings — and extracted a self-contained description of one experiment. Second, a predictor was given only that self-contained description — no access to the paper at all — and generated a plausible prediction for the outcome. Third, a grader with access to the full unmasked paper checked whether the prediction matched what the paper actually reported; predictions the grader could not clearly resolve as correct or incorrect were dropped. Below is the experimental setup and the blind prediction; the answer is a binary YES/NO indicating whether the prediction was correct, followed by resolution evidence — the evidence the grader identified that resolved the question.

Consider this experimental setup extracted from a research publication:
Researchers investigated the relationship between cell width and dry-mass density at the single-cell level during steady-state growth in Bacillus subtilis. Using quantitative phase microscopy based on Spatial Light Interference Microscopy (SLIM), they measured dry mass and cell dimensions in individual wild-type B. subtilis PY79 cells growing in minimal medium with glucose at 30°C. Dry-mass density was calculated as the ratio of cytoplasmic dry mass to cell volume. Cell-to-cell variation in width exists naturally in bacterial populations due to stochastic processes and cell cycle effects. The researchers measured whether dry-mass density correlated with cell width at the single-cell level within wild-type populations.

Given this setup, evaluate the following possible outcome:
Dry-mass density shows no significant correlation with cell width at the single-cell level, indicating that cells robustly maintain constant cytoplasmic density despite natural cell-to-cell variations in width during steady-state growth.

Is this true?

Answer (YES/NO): NO